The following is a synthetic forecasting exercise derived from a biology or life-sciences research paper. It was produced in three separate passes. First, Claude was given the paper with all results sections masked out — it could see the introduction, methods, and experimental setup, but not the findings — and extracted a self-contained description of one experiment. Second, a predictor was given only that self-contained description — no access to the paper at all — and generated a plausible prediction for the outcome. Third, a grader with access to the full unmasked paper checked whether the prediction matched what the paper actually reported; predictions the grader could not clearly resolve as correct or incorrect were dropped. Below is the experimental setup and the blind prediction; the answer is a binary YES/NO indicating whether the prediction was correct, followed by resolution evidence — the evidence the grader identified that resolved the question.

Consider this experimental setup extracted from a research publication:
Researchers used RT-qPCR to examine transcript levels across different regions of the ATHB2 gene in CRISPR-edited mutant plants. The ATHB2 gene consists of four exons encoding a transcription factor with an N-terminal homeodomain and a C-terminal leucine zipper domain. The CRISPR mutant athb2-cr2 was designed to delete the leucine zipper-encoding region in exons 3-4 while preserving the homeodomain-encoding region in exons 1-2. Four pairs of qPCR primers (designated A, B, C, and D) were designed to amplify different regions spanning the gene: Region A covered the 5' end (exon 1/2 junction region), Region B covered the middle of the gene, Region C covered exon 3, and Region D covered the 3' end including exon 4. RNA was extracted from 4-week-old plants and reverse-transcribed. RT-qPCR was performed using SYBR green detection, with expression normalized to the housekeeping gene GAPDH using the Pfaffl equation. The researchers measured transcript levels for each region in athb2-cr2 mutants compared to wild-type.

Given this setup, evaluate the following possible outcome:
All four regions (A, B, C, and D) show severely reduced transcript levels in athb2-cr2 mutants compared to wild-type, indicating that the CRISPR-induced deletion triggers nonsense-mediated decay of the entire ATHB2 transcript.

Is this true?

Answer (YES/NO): NO